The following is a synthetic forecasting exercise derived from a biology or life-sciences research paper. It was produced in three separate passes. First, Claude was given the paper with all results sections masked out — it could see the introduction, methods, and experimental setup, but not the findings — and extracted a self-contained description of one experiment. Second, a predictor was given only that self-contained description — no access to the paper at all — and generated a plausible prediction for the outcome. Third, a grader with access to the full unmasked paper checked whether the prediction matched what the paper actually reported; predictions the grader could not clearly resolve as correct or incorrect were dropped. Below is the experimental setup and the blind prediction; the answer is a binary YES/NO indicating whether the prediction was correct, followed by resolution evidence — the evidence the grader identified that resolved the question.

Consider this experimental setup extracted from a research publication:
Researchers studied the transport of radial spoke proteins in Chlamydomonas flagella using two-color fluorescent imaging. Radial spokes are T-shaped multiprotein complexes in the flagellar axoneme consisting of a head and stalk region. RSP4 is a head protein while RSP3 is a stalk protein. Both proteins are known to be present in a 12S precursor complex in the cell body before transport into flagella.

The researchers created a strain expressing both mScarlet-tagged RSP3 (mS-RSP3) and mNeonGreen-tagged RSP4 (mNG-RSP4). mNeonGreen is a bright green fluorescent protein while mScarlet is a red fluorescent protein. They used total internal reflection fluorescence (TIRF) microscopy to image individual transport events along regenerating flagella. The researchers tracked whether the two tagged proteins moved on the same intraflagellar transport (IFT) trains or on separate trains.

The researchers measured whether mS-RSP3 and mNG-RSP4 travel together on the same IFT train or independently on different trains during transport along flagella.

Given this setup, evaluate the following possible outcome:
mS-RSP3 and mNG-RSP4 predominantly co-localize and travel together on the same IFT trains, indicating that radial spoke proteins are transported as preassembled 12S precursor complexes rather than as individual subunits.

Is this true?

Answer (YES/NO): YES